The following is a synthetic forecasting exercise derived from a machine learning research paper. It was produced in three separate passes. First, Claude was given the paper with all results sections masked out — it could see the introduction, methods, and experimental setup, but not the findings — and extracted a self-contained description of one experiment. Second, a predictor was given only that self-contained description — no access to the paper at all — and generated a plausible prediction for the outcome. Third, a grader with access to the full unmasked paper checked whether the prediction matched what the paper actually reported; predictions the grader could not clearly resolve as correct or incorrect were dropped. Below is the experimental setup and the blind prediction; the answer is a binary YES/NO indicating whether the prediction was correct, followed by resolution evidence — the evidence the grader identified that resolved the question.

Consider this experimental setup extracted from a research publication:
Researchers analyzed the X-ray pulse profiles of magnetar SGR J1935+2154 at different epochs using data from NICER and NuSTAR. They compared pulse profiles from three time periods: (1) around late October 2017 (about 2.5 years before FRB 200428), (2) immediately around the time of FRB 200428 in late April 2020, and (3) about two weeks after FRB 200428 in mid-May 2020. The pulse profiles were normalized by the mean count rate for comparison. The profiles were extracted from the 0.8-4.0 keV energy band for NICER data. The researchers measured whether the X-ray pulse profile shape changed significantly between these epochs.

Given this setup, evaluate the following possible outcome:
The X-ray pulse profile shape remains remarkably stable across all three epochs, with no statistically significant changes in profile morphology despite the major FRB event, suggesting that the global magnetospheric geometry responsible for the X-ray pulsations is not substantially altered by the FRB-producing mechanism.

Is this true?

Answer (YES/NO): NO